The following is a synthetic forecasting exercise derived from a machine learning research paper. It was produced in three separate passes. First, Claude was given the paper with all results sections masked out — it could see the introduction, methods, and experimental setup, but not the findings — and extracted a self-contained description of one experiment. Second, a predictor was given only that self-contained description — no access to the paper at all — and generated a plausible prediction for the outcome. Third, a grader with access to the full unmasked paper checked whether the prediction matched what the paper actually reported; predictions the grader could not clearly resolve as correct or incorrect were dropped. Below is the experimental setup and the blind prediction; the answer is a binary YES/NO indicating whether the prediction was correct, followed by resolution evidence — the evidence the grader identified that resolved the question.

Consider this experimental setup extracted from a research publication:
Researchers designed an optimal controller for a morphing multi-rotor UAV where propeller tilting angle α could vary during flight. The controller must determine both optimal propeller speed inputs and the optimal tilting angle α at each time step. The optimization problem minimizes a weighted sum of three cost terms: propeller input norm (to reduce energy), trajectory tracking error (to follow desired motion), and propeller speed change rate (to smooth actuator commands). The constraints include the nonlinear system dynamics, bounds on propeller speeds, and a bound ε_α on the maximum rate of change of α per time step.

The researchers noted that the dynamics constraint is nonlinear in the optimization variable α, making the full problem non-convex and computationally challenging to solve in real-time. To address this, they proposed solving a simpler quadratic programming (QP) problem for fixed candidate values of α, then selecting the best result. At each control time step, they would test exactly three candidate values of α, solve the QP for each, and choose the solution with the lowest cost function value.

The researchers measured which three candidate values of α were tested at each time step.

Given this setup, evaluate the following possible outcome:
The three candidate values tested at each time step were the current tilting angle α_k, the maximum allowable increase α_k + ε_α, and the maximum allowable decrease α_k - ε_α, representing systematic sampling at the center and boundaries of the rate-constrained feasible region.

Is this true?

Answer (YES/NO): YES